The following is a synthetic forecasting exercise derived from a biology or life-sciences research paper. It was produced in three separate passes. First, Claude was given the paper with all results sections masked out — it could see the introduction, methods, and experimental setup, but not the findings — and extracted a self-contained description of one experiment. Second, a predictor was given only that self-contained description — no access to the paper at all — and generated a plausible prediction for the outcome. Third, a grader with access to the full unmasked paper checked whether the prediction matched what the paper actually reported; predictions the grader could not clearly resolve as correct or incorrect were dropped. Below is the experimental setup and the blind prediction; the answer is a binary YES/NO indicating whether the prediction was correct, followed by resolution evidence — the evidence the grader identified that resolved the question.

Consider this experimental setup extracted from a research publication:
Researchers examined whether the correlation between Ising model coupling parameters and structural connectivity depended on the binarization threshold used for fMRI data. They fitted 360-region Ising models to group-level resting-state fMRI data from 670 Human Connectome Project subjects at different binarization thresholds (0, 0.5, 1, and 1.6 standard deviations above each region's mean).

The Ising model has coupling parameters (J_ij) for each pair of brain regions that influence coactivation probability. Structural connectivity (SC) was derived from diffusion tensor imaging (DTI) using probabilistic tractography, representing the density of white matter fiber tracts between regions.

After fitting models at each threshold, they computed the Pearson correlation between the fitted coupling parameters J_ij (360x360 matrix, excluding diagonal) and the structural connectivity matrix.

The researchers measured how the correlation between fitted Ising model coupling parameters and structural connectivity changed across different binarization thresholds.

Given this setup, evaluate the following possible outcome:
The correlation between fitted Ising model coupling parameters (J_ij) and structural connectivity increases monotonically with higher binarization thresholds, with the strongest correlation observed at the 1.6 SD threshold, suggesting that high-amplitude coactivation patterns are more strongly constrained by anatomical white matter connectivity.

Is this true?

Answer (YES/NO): NO